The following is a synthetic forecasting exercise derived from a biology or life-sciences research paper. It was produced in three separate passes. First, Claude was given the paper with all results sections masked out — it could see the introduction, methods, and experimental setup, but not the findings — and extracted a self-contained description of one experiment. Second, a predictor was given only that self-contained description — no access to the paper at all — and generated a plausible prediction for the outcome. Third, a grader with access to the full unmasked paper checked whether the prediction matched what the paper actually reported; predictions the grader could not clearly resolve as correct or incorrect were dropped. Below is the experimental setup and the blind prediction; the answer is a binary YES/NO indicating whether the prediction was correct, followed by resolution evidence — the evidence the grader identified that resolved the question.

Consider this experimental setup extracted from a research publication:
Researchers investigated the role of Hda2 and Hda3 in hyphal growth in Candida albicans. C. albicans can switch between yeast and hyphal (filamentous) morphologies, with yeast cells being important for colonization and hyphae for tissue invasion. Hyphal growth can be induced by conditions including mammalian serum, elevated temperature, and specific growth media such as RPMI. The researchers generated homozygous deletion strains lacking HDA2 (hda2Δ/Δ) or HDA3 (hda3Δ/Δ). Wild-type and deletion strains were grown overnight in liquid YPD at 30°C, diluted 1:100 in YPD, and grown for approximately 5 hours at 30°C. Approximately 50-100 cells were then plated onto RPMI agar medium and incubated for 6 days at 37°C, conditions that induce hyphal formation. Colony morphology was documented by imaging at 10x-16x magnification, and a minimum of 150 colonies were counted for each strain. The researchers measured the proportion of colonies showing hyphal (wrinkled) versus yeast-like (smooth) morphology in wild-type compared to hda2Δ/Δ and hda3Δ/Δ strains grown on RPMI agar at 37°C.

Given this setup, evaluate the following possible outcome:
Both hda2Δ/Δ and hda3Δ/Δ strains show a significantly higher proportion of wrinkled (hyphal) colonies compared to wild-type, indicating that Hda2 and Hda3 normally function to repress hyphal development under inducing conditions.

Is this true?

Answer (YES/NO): NO